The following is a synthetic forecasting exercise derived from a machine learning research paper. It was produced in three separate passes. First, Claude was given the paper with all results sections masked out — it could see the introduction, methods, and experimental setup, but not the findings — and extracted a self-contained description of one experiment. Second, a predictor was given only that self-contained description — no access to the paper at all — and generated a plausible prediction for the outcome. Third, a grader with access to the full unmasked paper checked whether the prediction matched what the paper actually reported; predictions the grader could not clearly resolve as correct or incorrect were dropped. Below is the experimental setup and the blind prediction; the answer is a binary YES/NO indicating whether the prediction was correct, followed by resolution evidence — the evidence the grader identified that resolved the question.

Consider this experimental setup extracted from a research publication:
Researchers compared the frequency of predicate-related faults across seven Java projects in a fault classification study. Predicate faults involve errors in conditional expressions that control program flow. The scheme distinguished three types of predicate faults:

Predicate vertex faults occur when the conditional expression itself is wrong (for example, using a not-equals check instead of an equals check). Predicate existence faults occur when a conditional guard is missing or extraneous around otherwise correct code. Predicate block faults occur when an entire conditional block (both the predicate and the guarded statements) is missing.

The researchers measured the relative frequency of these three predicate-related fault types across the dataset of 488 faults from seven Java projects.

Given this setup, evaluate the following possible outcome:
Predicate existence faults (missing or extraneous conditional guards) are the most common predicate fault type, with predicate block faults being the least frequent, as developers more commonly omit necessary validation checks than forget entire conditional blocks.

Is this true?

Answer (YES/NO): YES